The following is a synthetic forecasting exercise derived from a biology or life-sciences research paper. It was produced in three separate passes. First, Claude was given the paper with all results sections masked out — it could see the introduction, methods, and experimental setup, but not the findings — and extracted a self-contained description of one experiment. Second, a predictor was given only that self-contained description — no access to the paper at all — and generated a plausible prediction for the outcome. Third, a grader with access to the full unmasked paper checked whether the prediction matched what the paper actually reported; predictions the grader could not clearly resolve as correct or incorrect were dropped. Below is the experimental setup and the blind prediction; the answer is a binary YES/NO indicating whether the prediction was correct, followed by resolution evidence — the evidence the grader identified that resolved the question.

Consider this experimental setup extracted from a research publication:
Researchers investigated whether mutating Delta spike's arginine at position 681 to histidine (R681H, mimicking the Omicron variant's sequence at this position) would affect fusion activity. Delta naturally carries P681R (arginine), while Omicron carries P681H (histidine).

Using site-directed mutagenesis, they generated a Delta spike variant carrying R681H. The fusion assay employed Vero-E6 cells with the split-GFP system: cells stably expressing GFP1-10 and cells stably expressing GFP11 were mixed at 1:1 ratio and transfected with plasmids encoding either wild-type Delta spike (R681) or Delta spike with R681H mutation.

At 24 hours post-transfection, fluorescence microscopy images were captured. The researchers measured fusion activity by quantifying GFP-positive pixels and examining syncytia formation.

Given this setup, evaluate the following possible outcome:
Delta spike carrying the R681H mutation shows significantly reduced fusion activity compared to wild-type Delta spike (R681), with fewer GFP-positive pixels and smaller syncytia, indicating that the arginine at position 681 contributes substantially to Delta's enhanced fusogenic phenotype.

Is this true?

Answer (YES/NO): YES